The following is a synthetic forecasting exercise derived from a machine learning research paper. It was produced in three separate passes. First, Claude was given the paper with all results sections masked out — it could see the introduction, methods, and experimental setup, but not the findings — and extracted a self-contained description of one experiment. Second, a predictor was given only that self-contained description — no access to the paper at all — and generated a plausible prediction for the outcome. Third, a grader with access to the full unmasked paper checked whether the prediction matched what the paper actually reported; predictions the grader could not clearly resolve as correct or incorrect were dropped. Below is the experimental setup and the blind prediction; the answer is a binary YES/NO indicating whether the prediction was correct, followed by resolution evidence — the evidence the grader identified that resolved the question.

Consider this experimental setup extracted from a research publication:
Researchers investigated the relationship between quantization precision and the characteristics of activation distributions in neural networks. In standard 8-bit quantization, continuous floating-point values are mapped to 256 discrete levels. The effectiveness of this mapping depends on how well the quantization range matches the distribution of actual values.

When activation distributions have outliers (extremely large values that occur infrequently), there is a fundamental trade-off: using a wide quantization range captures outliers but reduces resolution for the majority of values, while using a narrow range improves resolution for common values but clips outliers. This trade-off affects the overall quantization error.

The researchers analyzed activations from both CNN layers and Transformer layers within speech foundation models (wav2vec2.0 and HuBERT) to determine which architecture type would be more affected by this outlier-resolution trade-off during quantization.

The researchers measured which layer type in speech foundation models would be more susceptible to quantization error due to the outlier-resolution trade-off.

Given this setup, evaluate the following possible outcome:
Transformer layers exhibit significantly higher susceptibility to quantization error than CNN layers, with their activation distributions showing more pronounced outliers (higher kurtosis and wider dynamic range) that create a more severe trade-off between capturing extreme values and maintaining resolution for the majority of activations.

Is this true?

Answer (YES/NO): NO